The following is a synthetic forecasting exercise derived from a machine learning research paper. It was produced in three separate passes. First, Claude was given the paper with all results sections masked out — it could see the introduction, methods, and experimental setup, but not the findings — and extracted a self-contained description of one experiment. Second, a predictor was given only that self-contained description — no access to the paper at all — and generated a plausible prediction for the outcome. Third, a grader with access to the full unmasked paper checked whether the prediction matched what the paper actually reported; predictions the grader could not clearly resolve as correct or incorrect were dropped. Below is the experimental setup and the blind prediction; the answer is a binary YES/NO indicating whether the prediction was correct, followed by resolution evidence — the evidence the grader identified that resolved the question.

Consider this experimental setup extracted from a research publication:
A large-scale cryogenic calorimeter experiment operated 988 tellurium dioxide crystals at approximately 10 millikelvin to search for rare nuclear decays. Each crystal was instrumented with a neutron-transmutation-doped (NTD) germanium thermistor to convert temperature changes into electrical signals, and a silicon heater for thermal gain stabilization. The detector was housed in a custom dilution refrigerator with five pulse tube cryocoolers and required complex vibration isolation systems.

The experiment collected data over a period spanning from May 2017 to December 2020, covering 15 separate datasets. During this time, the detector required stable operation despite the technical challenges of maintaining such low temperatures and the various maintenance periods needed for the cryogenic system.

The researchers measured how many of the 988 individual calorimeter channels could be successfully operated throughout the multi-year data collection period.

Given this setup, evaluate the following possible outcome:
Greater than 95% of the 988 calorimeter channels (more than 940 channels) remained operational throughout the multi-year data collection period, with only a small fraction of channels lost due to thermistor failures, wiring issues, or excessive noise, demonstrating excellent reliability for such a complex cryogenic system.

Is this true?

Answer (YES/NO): YES